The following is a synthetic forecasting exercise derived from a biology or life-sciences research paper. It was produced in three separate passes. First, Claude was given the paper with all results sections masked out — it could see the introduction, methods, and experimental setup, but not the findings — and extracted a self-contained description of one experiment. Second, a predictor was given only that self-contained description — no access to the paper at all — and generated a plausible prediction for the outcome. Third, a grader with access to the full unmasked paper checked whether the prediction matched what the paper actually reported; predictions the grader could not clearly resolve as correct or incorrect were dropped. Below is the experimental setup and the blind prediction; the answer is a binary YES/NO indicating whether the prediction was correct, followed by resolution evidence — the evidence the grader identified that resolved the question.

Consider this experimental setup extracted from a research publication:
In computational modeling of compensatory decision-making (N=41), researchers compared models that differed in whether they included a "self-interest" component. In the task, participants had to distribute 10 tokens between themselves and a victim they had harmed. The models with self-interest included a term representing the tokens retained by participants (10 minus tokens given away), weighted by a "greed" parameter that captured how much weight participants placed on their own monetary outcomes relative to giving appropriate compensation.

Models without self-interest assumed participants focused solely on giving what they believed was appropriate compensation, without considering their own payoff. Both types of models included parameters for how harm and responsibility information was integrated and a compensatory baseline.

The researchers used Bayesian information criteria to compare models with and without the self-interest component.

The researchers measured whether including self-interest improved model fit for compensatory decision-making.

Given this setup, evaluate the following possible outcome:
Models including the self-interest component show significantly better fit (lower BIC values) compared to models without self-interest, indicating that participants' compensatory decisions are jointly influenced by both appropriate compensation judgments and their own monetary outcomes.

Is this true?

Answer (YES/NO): NO